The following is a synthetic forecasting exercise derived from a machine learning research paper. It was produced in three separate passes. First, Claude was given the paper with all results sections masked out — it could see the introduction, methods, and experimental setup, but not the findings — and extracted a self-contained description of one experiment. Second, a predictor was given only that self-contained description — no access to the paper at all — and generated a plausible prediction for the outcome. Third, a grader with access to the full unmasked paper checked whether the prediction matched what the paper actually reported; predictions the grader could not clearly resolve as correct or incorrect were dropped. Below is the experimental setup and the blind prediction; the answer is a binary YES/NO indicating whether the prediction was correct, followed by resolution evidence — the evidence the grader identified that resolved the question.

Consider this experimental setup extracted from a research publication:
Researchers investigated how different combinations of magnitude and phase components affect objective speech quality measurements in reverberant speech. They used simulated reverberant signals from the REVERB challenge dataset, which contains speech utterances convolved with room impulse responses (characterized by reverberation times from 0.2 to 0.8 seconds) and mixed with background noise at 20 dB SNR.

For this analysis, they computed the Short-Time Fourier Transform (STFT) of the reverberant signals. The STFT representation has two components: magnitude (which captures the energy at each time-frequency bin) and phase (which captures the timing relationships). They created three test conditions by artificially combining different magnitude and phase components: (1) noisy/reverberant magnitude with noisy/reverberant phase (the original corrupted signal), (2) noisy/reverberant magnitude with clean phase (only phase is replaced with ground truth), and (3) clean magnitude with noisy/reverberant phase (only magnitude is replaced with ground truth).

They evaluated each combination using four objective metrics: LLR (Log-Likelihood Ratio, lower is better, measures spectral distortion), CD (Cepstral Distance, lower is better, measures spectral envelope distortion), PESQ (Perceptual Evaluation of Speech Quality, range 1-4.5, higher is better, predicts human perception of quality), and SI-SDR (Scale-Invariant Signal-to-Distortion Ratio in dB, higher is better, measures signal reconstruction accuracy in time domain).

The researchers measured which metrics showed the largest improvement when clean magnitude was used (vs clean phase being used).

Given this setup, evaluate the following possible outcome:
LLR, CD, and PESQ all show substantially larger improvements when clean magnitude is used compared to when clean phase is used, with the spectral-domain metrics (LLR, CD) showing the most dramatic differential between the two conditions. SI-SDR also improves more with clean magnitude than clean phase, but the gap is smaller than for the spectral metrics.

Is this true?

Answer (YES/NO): NO